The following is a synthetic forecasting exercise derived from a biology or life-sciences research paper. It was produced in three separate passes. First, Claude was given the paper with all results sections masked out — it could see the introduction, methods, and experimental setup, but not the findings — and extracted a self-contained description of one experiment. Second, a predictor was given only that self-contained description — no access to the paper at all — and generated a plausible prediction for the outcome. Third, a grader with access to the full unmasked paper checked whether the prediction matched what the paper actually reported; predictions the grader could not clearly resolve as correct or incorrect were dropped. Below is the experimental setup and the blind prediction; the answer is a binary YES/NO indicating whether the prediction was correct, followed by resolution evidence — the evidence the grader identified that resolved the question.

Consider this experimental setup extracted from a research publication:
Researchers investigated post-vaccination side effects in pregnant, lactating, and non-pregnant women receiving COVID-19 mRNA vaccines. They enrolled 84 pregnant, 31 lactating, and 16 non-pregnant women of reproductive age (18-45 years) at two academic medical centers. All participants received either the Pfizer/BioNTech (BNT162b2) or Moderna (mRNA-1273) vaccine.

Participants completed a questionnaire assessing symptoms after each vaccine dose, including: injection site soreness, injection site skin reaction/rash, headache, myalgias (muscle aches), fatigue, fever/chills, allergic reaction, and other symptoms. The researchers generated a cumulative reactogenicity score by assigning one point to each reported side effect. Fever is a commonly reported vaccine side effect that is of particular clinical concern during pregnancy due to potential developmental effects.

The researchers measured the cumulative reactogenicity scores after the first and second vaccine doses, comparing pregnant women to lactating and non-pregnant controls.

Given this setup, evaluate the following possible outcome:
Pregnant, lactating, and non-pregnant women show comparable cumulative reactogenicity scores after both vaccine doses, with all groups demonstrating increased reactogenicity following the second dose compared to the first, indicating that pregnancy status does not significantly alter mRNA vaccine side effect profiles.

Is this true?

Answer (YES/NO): YES